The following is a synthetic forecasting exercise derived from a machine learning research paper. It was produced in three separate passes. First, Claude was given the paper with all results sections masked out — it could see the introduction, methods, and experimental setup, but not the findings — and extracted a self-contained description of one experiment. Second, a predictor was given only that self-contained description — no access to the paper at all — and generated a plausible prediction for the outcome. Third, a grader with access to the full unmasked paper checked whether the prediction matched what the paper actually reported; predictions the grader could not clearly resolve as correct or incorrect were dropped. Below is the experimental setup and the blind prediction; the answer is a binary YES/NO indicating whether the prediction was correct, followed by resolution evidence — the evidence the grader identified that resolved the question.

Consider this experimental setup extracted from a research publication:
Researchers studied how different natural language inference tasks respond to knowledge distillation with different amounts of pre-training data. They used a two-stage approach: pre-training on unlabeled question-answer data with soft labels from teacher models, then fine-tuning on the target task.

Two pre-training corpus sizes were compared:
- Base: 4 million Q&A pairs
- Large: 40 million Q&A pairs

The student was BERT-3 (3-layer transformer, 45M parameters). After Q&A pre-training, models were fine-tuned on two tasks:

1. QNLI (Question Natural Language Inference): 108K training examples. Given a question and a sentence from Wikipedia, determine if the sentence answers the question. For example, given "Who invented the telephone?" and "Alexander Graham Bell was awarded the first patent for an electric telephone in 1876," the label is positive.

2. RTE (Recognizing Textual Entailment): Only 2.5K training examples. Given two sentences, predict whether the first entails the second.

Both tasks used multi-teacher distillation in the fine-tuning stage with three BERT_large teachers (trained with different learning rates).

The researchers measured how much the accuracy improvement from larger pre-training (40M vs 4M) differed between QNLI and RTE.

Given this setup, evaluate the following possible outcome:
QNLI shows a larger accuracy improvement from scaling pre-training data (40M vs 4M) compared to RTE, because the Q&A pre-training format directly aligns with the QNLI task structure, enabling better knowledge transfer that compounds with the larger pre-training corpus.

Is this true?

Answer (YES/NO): YES